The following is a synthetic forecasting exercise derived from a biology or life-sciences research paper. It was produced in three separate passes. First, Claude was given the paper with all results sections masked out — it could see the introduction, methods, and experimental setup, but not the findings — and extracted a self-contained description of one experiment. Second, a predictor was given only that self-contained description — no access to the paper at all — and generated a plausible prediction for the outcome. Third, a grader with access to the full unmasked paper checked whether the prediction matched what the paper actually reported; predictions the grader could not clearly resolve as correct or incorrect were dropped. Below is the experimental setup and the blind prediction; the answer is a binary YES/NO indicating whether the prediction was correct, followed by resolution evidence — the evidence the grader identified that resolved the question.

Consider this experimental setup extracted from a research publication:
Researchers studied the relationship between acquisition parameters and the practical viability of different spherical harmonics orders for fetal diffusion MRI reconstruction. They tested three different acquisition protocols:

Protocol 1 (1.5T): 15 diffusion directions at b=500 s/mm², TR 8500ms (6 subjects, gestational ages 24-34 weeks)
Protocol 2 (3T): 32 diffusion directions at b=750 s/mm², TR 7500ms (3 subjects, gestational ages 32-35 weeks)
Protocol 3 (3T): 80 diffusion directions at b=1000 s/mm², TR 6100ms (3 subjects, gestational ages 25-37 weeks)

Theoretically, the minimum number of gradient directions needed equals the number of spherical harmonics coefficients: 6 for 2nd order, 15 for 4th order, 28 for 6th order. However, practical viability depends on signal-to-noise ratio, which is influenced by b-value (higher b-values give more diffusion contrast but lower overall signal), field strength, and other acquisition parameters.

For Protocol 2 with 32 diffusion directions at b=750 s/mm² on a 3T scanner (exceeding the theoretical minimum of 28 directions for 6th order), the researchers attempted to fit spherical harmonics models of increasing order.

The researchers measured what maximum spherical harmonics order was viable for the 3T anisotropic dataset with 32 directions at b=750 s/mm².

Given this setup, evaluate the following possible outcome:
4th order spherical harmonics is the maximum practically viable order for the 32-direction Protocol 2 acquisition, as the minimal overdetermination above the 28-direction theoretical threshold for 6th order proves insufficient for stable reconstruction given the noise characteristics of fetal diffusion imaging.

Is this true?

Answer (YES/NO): YES